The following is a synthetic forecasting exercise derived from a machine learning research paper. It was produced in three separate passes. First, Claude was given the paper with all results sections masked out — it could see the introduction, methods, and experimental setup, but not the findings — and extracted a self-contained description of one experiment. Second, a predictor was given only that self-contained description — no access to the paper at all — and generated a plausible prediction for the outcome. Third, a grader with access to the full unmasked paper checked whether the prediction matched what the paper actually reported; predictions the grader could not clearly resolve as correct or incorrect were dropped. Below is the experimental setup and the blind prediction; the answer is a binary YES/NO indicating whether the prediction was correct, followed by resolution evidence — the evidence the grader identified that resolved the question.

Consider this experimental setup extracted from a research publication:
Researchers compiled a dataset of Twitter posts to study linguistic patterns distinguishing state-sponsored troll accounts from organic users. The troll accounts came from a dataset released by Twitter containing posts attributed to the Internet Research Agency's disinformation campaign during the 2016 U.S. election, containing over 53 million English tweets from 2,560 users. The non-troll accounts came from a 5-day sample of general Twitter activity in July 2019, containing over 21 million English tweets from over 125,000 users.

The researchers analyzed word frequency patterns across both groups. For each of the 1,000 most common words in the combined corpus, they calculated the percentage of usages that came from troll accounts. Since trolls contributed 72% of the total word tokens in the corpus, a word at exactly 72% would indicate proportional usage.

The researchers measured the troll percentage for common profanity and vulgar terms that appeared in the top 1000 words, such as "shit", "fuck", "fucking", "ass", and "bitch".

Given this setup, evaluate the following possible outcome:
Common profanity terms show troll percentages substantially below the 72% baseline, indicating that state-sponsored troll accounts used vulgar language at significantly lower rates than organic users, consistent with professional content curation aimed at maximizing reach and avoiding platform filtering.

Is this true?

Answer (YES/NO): YES